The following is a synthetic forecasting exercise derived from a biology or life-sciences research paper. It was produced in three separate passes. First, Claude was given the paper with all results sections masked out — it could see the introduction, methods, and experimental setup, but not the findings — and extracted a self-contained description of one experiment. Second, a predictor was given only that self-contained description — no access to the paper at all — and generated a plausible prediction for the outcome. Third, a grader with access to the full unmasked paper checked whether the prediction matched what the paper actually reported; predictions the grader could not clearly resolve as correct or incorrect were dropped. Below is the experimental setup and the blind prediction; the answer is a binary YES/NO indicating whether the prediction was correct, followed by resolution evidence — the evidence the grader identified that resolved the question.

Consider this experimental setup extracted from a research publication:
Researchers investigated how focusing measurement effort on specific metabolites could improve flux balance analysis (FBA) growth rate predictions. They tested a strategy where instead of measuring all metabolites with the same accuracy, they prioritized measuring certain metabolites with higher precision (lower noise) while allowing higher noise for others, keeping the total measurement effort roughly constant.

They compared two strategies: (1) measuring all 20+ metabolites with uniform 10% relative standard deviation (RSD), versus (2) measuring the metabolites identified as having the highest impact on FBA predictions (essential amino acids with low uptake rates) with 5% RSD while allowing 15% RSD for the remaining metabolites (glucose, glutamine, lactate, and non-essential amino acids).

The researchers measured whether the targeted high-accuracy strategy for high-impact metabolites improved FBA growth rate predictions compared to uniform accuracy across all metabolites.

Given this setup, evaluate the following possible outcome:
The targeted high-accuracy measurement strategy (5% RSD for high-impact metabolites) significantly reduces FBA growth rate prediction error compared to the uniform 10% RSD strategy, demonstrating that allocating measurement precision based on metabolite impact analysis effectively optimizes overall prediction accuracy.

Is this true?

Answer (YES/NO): YES